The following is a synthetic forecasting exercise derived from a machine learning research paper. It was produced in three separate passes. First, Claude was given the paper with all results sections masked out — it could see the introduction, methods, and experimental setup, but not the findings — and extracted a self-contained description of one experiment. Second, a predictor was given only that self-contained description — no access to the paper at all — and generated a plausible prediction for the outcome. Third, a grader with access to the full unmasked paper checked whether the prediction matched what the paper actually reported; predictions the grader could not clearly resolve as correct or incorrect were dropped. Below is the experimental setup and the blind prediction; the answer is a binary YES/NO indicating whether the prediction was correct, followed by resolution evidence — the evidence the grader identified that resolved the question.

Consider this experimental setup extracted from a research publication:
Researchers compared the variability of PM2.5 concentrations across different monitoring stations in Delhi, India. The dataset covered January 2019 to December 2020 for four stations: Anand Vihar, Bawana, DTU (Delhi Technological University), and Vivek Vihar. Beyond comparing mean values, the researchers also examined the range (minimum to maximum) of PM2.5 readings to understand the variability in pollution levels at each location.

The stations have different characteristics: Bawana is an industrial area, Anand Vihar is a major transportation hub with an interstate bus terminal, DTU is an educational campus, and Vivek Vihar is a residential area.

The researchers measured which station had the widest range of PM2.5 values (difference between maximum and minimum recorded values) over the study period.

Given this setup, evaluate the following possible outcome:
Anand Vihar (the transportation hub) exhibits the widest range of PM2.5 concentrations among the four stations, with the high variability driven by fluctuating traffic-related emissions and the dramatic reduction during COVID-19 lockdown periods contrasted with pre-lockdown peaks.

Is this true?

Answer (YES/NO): NO